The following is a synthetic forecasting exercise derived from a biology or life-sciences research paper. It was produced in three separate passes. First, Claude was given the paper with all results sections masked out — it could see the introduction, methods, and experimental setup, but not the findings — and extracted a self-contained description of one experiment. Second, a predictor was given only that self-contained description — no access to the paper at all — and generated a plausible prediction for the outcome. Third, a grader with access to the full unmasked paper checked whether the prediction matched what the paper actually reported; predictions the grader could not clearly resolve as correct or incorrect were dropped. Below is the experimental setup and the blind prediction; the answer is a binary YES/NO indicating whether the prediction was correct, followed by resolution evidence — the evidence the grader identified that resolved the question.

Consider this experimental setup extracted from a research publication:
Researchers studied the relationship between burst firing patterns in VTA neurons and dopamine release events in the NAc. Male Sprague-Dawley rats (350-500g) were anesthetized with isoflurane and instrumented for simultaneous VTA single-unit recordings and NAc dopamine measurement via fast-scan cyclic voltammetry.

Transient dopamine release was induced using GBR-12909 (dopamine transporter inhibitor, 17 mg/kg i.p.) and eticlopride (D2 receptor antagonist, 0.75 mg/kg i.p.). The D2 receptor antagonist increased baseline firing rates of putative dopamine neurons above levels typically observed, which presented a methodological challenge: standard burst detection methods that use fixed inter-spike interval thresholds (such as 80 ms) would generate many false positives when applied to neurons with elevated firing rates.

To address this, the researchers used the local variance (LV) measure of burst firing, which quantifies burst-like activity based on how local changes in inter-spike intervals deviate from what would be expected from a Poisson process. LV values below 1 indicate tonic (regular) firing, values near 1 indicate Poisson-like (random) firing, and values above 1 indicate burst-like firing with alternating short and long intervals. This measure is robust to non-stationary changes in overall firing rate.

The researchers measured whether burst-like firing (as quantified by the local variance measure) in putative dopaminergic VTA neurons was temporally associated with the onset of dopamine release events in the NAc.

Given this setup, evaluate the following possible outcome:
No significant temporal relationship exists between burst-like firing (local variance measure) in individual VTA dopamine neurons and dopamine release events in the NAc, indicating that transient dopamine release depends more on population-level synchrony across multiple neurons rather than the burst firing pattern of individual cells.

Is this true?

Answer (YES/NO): NO